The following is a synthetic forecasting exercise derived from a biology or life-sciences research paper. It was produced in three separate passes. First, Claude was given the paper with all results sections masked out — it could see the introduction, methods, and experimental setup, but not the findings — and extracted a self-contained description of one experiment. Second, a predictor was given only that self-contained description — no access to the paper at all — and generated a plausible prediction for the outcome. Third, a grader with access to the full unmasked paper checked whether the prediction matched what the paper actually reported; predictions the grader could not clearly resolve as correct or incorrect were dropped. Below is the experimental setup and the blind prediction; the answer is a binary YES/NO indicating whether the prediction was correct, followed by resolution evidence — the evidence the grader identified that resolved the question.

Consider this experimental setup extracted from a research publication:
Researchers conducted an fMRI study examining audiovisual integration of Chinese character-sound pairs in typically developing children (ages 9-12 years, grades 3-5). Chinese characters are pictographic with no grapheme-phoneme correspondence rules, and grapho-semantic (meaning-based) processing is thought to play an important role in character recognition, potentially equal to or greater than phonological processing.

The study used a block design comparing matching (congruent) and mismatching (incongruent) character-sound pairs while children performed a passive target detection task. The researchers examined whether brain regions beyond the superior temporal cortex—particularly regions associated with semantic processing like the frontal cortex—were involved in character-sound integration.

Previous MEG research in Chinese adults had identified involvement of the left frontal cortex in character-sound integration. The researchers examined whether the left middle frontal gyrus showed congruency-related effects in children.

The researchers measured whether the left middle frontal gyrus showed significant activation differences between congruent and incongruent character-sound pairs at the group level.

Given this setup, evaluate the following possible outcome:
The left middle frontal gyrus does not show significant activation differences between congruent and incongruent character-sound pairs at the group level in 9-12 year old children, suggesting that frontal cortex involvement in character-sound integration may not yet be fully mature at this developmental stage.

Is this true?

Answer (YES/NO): NO